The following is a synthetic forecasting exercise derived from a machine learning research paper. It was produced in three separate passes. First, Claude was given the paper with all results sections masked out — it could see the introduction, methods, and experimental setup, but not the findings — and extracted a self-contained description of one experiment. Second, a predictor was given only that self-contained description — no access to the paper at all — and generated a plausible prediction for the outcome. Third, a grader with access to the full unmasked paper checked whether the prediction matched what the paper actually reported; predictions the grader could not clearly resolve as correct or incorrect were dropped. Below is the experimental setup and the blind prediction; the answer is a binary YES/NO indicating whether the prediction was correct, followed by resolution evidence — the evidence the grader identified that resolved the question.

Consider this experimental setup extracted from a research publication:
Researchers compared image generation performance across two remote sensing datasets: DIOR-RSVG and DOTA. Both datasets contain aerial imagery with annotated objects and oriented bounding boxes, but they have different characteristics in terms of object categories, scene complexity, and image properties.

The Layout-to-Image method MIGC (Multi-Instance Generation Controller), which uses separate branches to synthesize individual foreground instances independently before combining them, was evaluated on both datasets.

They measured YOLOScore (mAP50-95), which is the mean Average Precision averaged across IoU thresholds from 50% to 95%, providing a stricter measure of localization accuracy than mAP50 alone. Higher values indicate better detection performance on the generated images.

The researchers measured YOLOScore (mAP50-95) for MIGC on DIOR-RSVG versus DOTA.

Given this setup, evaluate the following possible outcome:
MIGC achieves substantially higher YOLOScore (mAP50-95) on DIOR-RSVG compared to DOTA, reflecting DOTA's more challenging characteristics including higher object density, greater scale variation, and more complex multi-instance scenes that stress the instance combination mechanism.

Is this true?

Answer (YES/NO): YES